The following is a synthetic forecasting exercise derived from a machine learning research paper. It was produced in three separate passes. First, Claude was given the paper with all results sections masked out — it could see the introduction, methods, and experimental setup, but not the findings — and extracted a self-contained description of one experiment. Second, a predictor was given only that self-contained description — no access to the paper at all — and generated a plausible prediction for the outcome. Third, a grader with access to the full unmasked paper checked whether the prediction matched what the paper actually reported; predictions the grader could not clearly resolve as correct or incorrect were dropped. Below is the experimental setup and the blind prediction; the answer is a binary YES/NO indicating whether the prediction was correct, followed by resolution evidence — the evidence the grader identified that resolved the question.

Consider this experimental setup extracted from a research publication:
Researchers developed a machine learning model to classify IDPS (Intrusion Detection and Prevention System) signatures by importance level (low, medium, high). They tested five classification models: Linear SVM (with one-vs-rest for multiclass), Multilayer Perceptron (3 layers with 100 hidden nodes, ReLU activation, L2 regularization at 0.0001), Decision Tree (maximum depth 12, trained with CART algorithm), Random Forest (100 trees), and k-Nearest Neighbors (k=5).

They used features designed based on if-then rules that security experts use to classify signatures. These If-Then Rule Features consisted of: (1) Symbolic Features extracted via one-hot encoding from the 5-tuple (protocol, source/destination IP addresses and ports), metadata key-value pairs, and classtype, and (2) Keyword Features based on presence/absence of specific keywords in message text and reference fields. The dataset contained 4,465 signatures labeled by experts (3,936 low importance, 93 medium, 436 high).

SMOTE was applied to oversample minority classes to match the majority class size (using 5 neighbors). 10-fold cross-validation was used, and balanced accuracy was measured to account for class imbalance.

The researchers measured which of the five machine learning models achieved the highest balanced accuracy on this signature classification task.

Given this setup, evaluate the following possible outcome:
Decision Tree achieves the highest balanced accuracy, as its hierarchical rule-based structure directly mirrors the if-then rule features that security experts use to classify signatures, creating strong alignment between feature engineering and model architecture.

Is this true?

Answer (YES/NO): NO